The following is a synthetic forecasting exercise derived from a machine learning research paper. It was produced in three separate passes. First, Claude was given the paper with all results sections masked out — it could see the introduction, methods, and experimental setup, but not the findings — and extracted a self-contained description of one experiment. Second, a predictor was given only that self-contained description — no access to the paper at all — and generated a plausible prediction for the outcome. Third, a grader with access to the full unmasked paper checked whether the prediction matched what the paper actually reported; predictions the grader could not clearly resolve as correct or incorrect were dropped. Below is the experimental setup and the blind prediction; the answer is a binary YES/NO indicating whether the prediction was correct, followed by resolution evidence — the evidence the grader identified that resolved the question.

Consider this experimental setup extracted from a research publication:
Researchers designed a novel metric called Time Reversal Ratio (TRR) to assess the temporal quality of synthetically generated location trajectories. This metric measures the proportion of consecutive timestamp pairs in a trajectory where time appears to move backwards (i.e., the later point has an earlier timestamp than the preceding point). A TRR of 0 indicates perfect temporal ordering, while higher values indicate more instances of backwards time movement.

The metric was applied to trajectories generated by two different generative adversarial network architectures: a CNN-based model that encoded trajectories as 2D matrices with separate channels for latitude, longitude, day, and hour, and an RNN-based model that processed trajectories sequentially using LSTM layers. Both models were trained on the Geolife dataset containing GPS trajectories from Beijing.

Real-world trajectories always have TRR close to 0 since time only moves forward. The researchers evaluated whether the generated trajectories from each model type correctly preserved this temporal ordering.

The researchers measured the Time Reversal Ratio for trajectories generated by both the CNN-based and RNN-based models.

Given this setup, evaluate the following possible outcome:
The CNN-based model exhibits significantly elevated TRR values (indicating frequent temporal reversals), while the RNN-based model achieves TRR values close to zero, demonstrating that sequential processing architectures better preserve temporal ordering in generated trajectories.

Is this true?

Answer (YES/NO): YES